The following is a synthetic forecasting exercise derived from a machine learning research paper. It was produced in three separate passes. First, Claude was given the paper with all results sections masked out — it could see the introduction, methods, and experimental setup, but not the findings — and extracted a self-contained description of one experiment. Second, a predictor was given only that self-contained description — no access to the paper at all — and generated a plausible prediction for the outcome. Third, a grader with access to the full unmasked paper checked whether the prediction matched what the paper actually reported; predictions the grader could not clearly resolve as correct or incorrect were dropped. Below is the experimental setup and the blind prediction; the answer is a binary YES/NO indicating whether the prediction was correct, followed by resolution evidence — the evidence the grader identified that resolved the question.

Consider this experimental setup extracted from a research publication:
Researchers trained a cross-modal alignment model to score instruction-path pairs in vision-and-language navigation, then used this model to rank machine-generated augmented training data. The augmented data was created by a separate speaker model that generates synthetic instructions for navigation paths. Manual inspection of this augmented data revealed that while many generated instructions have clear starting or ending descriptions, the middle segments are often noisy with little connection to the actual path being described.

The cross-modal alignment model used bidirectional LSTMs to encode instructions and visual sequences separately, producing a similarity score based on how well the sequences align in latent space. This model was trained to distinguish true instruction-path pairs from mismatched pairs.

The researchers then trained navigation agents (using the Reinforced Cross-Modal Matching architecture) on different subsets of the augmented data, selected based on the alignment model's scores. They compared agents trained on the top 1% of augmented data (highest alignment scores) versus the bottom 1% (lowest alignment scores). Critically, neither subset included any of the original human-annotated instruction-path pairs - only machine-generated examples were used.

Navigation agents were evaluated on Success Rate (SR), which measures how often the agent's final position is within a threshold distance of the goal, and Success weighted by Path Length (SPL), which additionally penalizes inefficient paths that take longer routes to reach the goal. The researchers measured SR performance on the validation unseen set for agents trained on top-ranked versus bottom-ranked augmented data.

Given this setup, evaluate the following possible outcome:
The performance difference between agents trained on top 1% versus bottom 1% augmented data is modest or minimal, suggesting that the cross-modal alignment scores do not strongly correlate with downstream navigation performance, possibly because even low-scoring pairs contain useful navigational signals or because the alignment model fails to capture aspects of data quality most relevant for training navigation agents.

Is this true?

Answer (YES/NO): NO